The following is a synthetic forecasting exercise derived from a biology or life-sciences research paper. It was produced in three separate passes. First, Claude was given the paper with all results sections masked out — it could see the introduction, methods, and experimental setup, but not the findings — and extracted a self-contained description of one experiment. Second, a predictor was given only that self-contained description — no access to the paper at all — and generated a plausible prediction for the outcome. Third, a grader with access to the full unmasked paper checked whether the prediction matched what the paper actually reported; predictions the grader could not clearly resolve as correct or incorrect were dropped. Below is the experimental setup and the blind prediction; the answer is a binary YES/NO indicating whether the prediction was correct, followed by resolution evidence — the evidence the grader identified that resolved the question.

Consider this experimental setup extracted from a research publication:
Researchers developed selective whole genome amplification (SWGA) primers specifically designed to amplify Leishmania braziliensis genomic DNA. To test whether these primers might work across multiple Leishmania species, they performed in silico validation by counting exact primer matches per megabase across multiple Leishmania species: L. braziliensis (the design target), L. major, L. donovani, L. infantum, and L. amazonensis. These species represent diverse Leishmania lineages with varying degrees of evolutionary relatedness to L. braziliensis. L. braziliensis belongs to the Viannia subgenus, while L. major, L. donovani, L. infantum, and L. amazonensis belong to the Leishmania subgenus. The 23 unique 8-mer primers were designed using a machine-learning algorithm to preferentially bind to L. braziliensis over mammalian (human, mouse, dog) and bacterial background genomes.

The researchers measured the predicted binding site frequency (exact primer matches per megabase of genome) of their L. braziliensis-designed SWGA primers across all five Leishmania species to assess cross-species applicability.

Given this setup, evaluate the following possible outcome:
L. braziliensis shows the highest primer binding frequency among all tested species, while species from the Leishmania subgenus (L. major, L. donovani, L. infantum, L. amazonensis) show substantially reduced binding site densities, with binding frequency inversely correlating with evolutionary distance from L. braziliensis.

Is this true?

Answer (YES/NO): NO